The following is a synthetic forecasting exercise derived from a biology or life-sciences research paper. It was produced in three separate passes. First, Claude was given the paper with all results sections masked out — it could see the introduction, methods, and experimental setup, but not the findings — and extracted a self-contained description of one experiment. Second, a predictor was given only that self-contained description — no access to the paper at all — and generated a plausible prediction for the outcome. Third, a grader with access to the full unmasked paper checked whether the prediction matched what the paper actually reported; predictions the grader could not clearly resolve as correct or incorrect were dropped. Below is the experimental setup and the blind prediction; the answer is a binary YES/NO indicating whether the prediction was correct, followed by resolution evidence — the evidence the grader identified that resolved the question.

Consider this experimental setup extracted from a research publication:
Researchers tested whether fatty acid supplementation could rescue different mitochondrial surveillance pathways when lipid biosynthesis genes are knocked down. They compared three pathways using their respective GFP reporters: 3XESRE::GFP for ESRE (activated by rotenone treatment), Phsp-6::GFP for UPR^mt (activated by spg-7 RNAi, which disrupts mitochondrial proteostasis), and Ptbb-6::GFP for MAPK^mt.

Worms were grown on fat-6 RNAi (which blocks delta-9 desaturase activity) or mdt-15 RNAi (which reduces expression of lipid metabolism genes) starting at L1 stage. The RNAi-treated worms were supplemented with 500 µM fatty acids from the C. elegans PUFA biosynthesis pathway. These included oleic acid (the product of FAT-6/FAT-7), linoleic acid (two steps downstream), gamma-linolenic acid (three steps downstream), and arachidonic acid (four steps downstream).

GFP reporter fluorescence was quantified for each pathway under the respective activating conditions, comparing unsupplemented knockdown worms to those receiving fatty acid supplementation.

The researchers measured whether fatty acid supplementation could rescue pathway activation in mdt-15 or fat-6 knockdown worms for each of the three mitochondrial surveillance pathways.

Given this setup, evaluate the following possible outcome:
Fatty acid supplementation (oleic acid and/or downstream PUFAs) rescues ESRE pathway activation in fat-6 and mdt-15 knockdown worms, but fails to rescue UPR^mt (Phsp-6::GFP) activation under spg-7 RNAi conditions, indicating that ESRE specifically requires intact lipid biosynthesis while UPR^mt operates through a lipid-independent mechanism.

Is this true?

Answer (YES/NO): YES